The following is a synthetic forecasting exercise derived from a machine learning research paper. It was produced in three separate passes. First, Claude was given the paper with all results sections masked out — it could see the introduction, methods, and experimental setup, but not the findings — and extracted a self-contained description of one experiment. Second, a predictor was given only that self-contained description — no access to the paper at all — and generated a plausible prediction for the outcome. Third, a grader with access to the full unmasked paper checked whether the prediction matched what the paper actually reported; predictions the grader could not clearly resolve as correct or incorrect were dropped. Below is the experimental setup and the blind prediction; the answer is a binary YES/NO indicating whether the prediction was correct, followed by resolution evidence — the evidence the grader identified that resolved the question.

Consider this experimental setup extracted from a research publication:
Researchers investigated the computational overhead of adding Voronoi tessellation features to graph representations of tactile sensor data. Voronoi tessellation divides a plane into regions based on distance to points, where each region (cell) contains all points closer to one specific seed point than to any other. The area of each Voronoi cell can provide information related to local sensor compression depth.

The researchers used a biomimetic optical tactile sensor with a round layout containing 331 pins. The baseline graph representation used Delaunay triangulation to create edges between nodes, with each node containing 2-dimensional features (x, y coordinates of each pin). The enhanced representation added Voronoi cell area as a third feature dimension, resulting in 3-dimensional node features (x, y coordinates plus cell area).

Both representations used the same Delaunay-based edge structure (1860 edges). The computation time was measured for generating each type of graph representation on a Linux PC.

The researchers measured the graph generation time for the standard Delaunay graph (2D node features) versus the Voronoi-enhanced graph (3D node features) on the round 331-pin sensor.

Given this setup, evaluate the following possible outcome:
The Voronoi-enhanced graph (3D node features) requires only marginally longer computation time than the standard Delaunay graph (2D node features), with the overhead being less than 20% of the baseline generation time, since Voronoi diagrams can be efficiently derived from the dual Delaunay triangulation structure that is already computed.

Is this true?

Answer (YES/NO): NO